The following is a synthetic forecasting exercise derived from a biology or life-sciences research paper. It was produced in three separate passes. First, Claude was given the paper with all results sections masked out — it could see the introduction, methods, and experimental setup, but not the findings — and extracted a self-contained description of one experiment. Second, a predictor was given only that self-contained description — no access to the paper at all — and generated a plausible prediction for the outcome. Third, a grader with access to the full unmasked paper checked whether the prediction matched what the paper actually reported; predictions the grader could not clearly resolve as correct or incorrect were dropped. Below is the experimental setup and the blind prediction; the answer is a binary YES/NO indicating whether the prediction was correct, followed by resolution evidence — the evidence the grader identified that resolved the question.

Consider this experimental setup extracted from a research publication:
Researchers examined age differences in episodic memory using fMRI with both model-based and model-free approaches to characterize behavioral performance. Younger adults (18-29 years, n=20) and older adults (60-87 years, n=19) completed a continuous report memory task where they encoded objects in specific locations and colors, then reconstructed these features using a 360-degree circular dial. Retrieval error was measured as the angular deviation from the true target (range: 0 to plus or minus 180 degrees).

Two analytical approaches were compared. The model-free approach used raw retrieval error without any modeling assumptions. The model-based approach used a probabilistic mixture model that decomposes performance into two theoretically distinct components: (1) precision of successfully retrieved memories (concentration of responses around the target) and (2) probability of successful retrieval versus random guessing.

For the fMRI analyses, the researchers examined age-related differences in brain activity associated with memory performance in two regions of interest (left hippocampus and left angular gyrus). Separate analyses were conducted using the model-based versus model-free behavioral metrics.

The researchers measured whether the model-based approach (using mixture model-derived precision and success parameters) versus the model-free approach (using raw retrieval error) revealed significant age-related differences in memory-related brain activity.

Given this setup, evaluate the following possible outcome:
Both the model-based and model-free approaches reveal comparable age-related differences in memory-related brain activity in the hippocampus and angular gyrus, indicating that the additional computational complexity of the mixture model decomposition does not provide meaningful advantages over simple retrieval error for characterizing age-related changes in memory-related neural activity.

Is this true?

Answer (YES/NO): NO